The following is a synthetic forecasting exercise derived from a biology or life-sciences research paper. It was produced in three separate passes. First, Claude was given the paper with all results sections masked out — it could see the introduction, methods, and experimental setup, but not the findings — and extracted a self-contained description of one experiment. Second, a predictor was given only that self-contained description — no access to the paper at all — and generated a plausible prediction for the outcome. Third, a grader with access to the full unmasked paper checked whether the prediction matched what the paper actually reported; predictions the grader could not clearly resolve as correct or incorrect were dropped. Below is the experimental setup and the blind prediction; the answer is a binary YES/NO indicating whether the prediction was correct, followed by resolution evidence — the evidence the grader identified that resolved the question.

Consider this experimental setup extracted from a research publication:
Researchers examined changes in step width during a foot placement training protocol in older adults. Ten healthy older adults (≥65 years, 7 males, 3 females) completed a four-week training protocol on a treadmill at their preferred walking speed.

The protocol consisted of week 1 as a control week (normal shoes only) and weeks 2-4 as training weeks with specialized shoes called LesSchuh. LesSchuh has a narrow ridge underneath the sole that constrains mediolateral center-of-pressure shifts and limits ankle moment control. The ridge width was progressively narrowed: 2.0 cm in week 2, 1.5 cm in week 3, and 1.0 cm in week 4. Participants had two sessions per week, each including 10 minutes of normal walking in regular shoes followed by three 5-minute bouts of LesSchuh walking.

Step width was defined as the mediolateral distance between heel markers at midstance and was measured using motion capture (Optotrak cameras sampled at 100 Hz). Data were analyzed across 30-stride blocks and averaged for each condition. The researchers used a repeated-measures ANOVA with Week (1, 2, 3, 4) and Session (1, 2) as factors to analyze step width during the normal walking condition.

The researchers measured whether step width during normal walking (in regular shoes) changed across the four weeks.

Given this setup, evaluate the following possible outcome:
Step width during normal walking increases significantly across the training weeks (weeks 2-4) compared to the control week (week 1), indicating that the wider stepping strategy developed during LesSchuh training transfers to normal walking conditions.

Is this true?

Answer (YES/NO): NO